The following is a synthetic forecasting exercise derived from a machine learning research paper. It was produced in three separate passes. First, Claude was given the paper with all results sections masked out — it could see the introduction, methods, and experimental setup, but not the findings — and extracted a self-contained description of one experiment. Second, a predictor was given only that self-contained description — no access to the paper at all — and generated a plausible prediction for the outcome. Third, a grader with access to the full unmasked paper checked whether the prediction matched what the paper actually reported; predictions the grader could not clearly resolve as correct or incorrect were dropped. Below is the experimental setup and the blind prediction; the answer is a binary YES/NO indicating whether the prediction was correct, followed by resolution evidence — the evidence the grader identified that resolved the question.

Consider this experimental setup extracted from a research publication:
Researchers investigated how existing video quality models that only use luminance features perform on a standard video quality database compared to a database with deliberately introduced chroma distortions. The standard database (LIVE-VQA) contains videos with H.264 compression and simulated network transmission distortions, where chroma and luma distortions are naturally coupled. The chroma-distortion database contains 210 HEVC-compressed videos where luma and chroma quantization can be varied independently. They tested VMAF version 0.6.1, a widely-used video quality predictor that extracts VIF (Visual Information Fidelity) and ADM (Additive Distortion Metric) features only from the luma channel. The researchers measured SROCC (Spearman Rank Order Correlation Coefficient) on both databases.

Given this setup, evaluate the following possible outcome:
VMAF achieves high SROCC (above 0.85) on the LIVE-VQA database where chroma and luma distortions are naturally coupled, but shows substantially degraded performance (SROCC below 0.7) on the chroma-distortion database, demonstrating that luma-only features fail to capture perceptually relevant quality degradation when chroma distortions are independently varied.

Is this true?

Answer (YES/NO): NO